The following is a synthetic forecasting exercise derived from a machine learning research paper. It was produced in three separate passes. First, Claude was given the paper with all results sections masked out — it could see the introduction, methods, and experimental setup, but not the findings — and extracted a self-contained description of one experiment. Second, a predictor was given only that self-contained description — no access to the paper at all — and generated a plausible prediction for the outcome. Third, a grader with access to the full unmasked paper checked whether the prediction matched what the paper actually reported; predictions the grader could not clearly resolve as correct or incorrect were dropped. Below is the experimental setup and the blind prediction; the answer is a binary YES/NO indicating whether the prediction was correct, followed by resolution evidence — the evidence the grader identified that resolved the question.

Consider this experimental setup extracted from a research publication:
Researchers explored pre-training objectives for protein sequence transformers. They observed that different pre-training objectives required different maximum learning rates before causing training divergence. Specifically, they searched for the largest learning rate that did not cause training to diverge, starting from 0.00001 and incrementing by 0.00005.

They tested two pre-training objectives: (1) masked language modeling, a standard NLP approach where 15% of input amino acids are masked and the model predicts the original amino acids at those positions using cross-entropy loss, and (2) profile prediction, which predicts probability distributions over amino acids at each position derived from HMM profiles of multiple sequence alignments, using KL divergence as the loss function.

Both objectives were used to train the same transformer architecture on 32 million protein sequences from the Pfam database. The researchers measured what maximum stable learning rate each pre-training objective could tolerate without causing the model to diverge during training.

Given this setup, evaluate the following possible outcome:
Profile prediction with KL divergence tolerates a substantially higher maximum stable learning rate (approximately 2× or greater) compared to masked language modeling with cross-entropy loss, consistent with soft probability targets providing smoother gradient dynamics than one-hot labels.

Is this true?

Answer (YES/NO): YES